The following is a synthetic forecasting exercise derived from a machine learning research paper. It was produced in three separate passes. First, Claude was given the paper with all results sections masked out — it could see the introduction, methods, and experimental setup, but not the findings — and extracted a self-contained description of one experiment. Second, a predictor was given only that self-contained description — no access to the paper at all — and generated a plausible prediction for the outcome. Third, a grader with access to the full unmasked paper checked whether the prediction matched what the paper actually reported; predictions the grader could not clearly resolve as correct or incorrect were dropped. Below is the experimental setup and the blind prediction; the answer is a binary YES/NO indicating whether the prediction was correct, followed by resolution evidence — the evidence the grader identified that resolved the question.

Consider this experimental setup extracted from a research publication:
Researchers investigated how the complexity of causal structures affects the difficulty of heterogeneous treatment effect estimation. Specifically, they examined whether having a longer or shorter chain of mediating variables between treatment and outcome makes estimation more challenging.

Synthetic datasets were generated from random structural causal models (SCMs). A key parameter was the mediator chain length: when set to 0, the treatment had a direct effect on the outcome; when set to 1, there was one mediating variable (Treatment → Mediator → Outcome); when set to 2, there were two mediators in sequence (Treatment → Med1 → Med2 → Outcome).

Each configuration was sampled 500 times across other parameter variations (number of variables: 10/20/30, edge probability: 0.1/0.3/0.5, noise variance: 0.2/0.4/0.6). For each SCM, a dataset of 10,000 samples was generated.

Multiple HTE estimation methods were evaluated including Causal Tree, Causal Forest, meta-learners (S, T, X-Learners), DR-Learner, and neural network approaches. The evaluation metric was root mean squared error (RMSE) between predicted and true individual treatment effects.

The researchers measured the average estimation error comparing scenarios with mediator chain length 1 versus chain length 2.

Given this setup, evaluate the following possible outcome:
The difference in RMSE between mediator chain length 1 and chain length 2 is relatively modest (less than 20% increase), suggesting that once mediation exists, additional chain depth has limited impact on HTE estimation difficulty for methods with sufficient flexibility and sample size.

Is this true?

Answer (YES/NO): NO